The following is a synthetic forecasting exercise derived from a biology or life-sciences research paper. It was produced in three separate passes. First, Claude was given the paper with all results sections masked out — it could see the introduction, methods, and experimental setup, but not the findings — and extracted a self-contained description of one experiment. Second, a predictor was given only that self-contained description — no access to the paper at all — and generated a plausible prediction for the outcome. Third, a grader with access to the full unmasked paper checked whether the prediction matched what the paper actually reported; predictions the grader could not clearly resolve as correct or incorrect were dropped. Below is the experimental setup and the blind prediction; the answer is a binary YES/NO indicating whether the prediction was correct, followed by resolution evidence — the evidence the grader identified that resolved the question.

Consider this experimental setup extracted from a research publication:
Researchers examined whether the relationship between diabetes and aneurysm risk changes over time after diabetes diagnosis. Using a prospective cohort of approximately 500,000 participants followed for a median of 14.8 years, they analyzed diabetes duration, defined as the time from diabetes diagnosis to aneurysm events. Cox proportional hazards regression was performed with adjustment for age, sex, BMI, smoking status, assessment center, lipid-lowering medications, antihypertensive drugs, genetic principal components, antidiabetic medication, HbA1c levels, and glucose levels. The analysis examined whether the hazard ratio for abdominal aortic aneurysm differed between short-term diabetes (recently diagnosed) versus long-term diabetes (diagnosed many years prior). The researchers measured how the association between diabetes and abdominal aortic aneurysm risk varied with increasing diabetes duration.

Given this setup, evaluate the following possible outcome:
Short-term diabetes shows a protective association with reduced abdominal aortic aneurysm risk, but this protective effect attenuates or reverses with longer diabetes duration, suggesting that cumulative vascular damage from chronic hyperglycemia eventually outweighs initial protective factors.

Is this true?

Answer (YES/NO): YES